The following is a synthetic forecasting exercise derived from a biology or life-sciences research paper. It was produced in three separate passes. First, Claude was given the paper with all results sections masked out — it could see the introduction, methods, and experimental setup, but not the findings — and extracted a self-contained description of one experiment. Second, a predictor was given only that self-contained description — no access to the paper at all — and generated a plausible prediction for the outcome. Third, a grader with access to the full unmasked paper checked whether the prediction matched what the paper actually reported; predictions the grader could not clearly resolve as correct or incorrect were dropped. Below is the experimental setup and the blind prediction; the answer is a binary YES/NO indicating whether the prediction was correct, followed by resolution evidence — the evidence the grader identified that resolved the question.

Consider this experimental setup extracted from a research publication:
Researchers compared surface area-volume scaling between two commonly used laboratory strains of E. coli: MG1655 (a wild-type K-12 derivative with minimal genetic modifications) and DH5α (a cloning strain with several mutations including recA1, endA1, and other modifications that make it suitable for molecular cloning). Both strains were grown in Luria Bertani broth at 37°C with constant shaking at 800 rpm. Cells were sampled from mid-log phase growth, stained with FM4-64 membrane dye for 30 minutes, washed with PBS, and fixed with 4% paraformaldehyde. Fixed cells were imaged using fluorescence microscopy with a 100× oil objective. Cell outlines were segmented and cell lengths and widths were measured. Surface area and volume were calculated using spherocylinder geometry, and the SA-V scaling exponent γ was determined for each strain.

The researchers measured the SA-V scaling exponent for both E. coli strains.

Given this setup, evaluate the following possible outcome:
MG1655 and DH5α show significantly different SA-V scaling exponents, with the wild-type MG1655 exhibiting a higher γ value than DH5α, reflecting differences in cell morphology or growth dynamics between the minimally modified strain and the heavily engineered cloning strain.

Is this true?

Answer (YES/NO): NO